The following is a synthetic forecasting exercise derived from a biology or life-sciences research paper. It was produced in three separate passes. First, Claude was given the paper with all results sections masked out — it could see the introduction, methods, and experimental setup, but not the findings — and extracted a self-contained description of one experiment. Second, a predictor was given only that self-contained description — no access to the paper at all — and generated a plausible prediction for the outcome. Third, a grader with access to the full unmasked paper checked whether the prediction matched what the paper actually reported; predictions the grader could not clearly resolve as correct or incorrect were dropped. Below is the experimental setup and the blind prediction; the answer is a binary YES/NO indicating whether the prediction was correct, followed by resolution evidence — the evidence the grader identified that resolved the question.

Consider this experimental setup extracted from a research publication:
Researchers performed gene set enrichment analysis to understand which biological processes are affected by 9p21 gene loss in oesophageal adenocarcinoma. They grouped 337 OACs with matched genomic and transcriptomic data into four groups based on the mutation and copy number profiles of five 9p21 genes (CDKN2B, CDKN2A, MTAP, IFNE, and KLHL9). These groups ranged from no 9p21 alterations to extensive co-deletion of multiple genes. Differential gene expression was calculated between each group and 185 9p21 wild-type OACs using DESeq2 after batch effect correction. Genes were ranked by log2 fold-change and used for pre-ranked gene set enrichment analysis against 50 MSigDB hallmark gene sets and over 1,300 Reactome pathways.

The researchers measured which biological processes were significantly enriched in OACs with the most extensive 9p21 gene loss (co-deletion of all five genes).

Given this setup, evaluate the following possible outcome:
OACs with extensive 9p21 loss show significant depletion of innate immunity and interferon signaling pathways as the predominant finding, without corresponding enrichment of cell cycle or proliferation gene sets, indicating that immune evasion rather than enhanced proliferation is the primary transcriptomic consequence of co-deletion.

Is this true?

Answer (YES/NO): NO